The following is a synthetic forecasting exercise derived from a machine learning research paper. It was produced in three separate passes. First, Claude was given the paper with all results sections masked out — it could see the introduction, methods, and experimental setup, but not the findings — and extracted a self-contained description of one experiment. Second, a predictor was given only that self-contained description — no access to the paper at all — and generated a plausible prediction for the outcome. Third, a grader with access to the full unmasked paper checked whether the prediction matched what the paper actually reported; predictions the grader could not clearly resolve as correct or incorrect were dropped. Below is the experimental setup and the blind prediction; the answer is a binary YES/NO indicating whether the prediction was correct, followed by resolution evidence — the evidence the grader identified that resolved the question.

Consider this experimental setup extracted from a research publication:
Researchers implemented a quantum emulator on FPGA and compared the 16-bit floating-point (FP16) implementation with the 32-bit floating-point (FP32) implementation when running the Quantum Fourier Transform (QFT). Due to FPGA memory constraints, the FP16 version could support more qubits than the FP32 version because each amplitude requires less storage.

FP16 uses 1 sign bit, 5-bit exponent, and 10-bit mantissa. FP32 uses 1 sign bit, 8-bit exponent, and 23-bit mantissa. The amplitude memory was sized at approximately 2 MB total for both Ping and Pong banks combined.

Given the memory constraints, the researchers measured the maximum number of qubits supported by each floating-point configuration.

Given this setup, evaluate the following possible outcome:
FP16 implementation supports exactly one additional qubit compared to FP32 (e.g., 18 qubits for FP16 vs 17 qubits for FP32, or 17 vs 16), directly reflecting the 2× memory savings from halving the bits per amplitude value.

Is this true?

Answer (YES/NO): YES